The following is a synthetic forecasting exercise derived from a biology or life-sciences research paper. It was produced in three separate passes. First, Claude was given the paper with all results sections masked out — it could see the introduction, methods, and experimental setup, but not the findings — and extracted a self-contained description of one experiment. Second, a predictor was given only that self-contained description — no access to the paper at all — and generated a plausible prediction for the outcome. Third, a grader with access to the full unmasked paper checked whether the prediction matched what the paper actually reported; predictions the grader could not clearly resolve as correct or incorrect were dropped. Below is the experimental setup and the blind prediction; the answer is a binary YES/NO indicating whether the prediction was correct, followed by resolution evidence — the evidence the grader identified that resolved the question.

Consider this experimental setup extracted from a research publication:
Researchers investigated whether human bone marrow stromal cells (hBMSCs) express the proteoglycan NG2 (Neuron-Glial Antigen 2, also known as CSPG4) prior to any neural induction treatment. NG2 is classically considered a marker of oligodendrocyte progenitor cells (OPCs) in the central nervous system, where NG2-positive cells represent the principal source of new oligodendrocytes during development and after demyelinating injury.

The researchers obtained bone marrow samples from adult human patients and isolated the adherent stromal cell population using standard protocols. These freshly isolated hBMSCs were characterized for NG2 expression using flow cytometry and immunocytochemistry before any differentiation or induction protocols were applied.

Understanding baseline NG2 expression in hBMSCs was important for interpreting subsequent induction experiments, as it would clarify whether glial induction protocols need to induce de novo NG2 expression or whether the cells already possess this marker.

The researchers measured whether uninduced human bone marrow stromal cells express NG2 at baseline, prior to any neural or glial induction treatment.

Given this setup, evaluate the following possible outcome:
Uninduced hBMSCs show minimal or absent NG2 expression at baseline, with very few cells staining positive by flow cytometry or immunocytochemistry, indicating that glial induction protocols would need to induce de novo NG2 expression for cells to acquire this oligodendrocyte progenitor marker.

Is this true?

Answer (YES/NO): NO